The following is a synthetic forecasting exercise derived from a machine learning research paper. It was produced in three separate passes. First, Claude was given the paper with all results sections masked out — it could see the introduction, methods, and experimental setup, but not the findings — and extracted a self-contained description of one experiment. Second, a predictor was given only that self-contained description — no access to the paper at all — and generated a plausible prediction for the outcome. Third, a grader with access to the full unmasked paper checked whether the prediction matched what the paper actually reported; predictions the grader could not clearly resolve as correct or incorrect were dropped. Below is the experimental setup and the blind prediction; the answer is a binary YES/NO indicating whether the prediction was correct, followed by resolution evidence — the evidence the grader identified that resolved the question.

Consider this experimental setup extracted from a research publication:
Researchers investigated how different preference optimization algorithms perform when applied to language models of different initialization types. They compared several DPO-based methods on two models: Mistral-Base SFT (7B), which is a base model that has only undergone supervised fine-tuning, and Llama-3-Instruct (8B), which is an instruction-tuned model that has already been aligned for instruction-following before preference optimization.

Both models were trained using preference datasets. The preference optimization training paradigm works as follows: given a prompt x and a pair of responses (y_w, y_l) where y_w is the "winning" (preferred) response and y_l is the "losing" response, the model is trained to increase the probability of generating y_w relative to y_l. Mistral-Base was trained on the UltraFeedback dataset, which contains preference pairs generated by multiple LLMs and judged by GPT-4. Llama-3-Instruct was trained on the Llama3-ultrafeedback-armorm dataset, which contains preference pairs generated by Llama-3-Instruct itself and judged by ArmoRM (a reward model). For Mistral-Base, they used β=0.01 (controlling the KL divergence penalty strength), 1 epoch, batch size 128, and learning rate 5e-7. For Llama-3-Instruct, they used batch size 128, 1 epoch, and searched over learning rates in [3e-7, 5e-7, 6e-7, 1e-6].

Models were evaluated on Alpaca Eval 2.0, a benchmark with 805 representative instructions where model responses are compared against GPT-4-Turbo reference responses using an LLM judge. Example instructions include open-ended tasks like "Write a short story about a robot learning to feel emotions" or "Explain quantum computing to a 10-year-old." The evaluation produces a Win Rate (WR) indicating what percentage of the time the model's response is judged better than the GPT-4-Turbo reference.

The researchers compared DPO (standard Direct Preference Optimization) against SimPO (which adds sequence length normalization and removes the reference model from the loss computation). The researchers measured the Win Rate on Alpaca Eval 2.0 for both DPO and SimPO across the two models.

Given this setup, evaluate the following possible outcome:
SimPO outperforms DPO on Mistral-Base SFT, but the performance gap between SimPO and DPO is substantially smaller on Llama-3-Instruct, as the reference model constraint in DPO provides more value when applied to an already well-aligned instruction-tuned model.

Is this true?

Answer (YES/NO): YES